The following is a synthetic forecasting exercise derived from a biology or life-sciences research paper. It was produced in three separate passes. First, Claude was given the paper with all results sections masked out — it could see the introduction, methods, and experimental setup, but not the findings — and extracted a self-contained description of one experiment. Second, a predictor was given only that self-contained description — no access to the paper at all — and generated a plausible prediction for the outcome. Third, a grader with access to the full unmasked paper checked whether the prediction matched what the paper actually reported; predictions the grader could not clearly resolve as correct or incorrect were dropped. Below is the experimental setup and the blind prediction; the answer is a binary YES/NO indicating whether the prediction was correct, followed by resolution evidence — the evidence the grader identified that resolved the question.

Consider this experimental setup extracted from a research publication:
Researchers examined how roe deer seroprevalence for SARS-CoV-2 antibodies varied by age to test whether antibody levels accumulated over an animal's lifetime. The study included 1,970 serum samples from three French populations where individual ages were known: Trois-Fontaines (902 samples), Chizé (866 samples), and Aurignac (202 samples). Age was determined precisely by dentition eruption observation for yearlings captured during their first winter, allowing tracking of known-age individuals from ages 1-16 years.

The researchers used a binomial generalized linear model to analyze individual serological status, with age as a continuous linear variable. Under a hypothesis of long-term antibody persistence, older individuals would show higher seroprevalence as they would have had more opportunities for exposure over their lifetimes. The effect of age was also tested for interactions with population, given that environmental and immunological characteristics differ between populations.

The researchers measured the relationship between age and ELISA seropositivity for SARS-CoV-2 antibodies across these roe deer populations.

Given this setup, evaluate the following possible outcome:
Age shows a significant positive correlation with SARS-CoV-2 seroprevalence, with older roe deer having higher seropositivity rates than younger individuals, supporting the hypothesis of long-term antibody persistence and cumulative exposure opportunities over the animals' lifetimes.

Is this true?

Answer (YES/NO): NO